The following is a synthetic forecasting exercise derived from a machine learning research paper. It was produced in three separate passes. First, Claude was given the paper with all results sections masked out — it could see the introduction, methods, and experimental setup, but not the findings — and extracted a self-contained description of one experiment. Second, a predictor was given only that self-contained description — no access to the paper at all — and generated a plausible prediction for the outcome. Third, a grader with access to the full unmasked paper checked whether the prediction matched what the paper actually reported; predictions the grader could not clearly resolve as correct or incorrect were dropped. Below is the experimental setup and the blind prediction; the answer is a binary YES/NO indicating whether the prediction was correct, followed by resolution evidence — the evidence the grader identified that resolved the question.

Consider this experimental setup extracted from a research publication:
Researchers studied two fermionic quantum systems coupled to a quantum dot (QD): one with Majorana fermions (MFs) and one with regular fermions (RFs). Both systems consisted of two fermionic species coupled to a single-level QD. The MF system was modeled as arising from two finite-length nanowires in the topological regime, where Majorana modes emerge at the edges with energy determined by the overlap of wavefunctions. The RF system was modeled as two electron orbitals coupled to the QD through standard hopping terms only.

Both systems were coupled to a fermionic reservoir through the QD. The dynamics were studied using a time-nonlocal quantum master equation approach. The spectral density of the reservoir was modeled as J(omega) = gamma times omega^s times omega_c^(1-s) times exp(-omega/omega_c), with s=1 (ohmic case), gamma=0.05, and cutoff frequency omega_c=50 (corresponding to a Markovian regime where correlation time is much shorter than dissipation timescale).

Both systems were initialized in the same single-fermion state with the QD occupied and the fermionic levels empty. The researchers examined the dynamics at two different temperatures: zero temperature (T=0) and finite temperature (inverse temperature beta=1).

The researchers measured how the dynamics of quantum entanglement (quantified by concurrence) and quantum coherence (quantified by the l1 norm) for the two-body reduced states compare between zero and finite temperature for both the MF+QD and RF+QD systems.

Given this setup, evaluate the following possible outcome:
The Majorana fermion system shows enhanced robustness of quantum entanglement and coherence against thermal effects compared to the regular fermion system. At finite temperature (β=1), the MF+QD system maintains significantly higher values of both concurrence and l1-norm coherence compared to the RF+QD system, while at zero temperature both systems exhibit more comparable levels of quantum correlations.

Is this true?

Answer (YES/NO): NO